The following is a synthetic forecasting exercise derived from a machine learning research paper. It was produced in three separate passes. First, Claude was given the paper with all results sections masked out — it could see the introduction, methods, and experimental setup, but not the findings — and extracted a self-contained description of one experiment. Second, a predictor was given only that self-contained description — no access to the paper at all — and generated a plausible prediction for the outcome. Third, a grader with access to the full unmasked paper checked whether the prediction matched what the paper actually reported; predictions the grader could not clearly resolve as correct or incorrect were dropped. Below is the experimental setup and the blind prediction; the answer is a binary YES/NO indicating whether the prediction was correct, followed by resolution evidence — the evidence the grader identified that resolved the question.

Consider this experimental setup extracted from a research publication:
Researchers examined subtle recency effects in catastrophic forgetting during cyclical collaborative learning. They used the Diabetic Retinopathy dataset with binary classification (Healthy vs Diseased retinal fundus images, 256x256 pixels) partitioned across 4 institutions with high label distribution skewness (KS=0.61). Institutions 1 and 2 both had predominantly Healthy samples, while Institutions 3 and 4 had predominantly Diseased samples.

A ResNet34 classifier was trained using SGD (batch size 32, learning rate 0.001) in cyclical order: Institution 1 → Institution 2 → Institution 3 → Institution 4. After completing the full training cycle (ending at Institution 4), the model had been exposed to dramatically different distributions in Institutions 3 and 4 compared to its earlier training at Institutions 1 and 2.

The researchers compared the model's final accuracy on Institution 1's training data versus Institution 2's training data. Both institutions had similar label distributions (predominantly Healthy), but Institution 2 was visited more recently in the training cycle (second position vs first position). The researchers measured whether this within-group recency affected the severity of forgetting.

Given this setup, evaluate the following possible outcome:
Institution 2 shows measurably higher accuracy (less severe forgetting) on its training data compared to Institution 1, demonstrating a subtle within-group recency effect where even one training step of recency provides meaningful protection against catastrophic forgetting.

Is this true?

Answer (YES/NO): YES